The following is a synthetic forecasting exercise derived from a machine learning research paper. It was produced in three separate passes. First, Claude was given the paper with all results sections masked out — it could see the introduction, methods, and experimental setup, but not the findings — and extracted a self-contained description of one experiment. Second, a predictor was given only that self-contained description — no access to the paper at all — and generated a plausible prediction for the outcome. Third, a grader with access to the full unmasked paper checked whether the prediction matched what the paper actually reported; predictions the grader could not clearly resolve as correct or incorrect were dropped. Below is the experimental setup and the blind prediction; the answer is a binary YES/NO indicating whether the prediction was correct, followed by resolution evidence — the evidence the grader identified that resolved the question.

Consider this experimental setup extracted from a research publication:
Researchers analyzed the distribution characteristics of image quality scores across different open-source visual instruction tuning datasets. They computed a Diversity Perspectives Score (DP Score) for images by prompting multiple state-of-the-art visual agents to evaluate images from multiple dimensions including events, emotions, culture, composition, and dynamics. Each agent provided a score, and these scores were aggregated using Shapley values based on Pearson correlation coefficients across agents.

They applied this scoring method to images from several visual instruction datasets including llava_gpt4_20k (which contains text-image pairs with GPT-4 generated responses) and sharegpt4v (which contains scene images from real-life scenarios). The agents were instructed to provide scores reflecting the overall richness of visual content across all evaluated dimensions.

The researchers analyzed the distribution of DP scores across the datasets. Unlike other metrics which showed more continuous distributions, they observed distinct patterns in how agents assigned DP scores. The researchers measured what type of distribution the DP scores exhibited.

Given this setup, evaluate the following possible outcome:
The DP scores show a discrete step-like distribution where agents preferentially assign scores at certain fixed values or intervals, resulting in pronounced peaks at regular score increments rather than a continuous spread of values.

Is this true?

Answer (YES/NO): NO